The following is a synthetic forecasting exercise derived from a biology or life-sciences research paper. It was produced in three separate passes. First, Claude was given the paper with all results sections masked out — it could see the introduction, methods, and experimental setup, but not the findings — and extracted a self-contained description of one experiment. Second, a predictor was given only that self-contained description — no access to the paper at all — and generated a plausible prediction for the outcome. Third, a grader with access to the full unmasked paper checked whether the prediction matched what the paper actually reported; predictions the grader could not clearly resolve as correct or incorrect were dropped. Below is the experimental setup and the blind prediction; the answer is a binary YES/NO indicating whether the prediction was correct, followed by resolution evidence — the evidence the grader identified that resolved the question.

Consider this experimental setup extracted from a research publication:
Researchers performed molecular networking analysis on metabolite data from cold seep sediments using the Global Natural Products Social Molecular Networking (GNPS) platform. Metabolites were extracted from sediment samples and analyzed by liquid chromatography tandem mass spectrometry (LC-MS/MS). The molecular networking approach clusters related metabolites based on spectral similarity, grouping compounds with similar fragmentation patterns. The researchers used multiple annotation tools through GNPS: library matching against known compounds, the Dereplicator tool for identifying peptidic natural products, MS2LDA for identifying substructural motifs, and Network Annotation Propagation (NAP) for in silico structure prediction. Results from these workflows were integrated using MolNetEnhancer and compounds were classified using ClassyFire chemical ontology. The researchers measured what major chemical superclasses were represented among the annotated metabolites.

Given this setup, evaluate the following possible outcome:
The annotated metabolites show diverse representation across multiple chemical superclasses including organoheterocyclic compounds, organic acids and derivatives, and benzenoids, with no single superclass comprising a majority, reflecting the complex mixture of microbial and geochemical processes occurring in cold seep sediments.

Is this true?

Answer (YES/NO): NO